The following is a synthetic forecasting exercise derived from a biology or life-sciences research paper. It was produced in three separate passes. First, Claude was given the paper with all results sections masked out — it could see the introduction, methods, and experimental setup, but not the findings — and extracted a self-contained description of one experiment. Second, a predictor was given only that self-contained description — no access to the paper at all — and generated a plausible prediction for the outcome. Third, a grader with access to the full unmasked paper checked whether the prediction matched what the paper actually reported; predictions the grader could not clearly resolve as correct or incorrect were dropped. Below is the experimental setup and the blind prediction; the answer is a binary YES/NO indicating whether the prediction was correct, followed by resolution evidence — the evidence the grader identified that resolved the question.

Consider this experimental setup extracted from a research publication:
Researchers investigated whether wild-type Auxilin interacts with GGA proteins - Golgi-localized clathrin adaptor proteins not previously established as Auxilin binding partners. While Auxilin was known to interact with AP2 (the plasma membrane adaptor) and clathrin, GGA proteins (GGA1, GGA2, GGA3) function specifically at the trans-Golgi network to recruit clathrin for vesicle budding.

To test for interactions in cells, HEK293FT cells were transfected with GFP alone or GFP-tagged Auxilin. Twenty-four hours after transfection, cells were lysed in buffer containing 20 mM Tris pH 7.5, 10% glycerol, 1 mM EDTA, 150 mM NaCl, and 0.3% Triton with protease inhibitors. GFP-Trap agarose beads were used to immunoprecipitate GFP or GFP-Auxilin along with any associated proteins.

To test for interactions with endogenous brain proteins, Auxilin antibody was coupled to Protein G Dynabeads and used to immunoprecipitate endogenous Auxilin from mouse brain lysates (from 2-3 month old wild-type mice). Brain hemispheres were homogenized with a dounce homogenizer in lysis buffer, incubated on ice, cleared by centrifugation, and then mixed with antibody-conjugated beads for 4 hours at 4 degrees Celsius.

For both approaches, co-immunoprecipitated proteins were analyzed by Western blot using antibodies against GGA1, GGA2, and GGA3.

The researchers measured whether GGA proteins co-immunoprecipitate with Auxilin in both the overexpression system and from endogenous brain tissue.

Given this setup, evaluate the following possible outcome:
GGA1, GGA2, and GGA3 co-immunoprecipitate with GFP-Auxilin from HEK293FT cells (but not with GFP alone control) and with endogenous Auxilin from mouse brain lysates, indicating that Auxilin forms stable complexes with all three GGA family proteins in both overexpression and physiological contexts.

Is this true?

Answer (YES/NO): NO